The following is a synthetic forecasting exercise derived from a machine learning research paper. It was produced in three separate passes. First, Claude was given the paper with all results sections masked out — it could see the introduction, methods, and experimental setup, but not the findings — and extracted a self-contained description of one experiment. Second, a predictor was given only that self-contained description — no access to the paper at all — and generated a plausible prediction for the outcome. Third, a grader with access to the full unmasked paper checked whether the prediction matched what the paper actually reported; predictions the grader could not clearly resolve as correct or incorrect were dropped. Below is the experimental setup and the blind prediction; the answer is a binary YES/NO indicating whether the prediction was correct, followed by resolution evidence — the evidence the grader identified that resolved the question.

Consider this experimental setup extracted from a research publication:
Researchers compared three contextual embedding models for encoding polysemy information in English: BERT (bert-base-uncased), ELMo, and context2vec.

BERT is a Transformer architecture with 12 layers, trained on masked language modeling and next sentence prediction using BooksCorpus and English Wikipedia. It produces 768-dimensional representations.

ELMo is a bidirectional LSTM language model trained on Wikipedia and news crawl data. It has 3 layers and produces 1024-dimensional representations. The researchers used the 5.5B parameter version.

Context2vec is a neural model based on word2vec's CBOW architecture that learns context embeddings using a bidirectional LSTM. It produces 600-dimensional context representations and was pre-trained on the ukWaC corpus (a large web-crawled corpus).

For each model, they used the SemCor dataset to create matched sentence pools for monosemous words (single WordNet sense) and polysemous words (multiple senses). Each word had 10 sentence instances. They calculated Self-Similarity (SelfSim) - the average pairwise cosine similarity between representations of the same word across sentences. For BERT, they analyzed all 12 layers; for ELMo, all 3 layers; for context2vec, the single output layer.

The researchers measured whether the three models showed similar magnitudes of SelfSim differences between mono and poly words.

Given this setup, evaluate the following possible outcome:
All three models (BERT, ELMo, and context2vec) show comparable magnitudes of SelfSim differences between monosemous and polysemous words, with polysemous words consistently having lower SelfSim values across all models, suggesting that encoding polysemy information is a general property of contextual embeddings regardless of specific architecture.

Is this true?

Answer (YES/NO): NO